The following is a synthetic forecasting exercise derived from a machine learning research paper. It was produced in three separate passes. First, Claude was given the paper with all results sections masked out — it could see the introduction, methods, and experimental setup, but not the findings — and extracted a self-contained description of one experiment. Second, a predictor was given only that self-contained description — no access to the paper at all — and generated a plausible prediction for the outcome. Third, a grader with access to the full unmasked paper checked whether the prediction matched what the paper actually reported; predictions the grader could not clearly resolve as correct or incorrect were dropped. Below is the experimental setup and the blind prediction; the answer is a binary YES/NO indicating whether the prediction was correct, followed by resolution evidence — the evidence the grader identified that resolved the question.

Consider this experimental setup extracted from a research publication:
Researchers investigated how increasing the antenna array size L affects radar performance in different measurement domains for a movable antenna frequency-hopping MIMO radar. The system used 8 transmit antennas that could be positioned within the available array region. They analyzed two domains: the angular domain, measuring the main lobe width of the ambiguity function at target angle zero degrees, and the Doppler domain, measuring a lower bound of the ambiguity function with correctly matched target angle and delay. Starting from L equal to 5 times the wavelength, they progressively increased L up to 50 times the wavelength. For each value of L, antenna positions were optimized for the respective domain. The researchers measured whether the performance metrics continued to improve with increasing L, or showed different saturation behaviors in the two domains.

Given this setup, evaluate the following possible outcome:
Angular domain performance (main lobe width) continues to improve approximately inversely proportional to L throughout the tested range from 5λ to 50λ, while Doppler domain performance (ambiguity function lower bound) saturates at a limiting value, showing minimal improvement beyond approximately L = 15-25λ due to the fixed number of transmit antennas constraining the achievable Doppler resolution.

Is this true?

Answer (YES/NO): NO